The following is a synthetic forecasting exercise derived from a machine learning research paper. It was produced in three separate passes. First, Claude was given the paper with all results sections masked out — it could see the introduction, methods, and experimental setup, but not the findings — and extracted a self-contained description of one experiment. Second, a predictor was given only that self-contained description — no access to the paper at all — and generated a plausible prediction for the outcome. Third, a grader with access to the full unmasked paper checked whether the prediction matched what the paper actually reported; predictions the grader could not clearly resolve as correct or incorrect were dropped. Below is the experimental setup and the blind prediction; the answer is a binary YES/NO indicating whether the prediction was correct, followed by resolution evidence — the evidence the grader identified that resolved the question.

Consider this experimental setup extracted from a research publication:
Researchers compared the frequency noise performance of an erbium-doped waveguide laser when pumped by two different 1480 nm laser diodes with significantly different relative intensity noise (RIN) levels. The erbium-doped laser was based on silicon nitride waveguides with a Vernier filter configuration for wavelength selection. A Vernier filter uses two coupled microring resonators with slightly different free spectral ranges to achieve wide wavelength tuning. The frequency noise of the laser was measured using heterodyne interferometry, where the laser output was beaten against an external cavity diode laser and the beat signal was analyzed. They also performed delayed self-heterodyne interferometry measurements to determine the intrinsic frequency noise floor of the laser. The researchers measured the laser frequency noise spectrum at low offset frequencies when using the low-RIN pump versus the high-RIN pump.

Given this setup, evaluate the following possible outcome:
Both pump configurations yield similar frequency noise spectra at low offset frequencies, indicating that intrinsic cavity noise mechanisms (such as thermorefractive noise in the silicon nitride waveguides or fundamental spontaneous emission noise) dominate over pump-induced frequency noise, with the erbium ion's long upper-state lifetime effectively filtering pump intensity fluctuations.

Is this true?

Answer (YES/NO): NO